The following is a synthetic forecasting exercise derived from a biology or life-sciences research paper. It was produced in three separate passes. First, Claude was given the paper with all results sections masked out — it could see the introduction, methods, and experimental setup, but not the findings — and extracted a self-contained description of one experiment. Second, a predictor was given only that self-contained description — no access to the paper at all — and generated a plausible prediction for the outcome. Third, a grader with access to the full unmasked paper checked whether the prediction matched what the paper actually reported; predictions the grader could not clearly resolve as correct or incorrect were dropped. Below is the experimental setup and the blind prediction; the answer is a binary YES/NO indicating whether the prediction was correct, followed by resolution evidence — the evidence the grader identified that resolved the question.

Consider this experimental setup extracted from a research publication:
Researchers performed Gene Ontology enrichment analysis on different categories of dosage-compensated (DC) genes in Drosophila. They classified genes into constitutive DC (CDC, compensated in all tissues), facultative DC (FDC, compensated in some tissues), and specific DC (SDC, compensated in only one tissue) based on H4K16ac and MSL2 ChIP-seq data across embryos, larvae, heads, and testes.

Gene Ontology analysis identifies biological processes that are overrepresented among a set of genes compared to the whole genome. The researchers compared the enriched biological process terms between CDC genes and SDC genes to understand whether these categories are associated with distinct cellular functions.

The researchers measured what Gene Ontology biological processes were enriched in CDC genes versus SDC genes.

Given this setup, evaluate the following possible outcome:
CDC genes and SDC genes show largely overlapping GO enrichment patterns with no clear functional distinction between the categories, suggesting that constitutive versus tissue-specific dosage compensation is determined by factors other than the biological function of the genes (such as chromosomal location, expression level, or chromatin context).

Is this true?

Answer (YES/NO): NO